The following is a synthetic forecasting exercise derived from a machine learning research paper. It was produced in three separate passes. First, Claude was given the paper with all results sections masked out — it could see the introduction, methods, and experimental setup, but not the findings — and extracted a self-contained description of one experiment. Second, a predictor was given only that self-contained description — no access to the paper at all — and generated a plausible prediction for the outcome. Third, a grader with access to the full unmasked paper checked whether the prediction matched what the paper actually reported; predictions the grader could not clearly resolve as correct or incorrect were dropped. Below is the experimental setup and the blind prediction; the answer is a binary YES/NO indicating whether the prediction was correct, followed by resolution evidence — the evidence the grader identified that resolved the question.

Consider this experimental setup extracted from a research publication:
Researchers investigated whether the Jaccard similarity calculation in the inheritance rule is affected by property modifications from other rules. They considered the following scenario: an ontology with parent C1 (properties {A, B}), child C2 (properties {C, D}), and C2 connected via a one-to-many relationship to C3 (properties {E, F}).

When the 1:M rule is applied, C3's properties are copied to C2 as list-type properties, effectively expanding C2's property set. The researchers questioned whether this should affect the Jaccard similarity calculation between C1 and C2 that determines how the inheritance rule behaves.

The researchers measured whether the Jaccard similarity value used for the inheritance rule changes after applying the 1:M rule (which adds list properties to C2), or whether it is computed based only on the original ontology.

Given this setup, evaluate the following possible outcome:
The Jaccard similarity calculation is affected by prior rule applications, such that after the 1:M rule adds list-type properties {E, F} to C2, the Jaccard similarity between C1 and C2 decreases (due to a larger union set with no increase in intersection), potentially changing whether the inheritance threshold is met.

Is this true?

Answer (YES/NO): NO